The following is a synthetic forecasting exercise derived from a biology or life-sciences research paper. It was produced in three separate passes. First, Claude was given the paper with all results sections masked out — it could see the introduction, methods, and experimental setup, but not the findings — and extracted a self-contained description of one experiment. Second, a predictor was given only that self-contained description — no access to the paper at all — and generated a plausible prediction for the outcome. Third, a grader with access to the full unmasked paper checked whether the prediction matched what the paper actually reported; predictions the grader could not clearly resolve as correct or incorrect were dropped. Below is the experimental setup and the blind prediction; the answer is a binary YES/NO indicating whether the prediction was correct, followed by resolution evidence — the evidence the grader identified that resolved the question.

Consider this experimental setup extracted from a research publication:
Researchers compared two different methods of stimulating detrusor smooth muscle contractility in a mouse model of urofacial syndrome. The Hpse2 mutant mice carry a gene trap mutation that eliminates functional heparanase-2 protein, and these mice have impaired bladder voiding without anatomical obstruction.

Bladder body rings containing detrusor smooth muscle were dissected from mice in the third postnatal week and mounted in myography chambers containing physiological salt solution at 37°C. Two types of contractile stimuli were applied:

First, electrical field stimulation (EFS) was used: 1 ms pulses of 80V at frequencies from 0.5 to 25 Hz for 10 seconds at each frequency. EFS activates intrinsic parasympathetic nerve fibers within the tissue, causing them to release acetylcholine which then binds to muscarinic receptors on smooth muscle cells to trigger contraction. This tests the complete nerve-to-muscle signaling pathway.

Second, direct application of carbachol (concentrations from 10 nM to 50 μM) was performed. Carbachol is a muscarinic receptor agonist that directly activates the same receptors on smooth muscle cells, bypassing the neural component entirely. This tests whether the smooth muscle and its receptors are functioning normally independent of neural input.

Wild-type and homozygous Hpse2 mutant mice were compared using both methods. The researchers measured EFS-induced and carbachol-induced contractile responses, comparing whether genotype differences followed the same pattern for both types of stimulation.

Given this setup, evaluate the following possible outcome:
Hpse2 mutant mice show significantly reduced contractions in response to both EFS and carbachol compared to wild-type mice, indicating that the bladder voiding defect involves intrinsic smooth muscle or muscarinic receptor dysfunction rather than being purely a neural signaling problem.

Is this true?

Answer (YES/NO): NO